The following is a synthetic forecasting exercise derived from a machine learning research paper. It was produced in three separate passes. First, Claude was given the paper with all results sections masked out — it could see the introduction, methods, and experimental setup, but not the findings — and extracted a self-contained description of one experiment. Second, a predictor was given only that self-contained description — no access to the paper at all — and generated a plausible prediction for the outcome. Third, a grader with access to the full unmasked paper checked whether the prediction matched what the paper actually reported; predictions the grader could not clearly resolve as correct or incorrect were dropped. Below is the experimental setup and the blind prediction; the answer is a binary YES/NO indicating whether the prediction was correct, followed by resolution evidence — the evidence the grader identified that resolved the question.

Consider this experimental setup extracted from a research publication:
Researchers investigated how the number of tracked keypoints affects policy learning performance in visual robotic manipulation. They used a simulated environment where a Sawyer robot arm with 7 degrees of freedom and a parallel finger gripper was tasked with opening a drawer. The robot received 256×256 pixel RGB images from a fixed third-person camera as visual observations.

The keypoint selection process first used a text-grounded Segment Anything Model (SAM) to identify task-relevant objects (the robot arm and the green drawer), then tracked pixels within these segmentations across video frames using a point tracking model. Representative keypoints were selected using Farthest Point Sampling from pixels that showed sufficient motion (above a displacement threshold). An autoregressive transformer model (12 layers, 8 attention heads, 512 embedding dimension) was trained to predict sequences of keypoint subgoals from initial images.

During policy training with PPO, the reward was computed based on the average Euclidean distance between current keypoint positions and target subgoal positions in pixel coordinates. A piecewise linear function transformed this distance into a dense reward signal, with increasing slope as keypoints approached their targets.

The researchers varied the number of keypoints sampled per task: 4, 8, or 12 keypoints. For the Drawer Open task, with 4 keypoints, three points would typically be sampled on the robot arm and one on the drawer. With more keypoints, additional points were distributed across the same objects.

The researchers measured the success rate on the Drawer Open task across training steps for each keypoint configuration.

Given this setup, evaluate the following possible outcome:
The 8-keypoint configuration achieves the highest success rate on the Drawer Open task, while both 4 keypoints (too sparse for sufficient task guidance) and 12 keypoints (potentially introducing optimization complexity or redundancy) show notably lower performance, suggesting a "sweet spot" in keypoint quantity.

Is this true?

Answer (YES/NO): NO